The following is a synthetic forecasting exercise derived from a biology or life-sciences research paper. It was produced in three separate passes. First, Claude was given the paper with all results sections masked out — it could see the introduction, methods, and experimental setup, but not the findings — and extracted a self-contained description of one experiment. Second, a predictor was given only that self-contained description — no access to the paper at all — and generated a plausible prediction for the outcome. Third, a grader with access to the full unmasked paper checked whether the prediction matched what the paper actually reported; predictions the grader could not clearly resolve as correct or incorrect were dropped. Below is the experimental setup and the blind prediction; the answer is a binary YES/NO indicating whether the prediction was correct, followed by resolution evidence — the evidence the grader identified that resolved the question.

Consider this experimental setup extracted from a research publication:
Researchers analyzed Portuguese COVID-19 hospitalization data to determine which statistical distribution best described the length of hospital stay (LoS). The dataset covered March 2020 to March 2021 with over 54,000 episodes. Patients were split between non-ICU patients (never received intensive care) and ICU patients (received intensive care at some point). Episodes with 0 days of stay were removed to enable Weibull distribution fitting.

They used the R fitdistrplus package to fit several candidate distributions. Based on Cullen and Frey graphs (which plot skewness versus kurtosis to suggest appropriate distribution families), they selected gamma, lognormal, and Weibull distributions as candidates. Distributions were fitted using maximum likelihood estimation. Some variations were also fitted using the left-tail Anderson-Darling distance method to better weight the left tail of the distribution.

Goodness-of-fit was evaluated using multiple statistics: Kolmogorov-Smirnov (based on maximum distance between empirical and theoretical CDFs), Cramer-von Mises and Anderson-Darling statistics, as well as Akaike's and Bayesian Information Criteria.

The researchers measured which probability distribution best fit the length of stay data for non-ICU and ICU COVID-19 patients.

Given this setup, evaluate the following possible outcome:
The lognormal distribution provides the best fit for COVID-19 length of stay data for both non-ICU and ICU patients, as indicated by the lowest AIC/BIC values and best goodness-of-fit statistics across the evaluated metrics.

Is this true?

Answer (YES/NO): YES